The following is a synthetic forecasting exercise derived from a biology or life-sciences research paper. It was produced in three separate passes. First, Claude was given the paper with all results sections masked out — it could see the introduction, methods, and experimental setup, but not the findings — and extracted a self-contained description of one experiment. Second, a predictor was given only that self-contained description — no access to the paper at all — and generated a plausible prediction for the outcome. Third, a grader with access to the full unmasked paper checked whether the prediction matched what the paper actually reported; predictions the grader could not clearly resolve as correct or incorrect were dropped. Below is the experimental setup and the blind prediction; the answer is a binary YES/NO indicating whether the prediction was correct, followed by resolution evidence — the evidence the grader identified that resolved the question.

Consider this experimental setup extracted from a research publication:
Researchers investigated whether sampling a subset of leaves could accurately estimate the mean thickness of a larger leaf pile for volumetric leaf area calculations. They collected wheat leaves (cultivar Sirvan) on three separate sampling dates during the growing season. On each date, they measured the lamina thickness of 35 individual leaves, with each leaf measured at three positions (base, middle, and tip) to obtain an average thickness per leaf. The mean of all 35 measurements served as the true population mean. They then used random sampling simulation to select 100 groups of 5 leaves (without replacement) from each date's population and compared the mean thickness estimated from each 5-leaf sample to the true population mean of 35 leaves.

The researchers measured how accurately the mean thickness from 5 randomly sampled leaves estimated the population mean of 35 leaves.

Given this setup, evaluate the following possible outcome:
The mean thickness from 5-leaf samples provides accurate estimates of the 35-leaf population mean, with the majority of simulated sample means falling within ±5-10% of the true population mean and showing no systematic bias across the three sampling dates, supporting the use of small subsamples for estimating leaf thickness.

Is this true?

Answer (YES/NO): NO